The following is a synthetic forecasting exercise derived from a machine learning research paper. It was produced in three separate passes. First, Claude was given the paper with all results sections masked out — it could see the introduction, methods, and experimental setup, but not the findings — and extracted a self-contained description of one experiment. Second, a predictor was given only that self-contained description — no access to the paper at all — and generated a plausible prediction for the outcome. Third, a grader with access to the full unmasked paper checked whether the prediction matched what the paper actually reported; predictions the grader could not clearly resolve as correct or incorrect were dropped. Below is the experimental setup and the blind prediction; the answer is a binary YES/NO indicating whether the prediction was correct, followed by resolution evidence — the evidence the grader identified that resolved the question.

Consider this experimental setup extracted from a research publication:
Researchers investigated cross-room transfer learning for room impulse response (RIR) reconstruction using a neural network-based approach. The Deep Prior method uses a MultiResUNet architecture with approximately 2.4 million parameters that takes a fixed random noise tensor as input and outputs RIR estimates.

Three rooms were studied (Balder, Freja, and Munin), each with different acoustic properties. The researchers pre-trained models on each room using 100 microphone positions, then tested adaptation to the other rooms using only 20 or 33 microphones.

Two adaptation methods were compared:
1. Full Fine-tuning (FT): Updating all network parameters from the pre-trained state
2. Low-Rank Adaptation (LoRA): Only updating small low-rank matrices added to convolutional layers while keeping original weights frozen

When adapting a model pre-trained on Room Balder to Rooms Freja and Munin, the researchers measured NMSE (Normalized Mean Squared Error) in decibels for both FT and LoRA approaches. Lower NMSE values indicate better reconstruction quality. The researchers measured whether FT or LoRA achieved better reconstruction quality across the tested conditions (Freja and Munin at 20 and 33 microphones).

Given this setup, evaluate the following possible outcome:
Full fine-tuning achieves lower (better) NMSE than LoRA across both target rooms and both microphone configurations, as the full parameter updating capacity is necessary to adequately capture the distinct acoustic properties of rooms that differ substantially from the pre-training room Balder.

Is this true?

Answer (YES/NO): NO